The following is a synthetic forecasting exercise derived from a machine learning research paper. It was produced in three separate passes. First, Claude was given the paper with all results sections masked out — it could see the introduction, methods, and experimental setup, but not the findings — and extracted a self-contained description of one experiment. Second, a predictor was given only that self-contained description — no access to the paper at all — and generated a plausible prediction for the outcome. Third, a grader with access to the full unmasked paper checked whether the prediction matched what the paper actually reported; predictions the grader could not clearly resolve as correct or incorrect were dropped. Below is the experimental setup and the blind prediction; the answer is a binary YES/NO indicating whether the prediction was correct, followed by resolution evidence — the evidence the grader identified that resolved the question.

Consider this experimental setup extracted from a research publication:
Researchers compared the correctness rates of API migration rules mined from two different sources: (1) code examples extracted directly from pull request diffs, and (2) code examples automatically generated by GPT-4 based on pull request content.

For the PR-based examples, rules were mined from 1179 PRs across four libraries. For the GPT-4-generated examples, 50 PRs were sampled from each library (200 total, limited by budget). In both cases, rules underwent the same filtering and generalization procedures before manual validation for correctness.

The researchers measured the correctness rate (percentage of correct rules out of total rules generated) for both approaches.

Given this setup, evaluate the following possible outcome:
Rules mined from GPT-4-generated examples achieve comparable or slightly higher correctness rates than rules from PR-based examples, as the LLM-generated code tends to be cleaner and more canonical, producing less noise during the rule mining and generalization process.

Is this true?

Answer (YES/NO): YES